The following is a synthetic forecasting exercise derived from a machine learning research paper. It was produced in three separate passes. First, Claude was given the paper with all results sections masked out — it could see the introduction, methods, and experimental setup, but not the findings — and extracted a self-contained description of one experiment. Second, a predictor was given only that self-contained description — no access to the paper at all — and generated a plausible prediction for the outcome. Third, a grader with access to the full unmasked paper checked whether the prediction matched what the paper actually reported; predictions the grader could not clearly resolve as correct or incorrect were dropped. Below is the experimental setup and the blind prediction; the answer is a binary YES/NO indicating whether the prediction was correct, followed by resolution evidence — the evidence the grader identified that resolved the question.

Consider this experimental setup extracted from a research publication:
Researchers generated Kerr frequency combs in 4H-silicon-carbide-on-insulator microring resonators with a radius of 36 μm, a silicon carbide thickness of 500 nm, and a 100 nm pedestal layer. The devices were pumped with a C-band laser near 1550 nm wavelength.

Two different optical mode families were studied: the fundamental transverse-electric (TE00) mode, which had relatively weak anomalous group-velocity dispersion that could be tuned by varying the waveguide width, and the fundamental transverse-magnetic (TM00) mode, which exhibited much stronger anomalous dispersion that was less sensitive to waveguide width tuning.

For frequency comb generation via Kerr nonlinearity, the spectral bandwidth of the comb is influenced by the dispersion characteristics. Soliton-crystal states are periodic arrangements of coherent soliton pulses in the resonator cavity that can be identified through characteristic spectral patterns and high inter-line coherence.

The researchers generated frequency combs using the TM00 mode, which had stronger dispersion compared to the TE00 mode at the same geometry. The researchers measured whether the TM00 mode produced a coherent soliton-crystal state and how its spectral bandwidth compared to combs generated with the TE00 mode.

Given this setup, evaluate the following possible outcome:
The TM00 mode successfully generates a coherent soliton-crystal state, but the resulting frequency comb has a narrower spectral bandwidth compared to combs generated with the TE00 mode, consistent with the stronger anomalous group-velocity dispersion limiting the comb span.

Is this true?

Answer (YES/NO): YES